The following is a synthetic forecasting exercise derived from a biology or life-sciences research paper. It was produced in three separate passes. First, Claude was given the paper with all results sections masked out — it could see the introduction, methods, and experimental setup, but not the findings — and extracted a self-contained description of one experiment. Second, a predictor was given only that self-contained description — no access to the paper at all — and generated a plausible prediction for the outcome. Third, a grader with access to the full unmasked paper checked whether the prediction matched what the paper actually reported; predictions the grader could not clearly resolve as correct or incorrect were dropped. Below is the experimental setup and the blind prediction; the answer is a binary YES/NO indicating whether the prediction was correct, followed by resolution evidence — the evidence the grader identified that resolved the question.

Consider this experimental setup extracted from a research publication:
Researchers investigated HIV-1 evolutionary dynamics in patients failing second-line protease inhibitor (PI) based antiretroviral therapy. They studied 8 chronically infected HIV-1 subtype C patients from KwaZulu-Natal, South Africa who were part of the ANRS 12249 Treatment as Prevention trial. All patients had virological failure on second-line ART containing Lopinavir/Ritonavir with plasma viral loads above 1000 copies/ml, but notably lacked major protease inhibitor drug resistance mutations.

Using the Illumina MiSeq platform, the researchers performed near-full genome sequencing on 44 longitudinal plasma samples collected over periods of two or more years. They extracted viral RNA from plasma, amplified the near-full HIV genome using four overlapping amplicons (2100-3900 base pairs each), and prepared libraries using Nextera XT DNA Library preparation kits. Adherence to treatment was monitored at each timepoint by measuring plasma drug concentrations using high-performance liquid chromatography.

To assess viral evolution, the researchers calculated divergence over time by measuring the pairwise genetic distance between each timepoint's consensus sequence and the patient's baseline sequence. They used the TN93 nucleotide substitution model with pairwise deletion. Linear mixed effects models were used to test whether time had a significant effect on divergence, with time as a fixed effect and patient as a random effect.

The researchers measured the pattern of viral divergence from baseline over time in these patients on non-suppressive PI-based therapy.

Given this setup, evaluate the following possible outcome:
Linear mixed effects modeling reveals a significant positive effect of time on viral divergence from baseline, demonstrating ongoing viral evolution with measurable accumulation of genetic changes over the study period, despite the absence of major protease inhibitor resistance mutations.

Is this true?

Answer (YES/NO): NO